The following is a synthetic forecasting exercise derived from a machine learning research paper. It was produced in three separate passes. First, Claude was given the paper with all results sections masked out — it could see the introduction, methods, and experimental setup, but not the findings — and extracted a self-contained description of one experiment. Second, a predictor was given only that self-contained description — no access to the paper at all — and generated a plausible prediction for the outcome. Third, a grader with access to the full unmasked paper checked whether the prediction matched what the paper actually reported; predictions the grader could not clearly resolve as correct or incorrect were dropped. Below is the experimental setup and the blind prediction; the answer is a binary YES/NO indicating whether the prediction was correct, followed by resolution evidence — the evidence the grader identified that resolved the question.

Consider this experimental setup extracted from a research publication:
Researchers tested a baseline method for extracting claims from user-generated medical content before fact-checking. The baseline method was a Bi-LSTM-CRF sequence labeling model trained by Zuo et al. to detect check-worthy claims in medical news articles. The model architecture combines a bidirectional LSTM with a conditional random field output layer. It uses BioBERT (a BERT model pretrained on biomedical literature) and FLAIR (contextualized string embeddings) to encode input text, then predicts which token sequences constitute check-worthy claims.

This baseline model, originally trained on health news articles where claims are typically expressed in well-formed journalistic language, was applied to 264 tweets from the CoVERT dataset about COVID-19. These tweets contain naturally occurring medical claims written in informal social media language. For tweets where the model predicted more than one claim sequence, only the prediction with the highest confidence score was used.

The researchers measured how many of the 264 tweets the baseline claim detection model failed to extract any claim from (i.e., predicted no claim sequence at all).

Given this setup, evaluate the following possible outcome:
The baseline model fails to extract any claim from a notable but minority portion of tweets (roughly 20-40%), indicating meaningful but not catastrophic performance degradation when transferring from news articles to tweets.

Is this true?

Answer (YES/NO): NO